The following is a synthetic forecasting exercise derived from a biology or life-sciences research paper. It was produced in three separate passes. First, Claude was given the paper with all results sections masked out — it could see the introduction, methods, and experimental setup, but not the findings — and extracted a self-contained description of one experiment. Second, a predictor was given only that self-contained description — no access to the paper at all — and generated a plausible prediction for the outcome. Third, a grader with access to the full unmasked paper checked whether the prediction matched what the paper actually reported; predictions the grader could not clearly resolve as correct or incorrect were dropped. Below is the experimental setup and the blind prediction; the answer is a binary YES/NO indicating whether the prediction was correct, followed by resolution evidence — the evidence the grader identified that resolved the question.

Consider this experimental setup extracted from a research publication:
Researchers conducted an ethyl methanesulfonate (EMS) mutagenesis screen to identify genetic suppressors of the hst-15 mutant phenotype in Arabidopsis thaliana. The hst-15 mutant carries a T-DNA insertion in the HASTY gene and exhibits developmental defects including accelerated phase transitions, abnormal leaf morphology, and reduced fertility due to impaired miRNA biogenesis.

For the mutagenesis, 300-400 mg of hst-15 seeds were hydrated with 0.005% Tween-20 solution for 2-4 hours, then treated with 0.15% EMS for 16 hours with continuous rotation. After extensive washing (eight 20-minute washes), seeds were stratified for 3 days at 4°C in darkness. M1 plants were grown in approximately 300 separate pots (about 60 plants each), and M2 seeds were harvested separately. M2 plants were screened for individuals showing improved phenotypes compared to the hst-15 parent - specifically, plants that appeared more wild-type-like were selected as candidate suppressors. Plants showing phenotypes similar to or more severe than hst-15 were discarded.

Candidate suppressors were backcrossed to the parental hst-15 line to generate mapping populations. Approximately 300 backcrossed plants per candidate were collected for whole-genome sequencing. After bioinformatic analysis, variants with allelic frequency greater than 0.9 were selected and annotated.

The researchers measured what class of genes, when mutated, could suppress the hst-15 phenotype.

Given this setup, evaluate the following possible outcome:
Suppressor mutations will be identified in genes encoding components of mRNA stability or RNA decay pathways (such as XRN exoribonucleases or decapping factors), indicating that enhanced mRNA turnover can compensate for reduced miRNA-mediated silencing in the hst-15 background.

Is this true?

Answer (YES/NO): NO